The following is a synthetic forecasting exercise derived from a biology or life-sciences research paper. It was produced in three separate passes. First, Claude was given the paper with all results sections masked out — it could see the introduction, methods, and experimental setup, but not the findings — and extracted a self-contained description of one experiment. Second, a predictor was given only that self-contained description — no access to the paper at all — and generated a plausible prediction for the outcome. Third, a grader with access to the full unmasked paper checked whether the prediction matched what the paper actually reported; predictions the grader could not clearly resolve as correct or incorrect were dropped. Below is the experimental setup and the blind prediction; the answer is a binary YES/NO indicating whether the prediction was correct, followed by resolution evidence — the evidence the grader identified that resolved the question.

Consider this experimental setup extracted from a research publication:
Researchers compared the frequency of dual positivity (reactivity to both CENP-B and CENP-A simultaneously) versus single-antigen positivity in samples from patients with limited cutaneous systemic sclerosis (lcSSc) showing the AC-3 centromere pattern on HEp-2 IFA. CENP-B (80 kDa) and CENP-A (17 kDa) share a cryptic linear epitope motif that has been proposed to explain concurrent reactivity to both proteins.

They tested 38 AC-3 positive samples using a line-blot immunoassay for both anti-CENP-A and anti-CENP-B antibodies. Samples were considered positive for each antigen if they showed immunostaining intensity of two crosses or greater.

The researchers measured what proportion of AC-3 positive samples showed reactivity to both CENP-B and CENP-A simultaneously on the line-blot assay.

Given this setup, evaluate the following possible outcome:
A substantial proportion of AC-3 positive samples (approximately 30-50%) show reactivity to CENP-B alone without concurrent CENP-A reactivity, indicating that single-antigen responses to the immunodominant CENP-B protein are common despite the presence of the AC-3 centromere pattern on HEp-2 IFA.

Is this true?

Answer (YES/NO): NO